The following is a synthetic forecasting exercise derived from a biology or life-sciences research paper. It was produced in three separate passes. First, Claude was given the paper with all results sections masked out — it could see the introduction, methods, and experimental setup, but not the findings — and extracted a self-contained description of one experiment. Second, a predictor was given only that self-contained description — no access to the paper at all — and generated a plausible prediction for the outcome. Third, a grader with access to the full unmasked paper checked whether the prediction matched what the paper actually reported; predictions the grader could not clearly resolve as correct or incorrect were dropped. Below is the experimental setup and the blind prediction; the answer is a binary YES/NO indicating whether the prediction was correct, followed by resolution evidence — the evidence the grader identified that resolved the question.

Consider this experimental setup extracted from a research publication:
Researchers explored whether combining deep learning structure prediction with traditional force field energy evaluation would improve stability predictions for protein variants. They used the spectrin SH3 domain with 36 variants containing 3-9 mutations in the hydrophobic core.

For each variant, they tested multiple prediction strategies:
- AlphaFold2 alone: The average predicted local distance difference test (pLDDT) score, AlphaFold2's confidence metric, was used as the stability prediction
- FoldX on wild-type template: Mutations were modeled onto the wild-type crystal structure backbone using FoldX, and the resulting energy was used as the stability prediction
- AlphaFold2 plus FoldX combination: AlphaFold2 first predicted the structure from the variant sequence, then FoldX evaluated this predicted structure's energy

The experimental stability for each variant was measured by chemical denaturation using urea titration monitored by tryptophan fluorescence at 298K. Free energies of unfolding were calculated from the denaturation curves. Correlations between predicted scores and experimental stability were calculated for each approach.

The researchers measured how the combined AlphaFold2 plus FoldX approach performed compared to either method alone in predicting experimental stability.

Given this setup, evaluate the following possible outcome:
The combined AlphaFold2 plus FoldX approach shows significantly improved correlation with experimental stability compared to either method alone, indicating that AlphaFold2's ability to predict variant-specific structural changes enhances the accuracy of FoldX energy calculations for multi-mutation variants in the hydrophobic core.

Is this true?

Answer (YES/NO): NO